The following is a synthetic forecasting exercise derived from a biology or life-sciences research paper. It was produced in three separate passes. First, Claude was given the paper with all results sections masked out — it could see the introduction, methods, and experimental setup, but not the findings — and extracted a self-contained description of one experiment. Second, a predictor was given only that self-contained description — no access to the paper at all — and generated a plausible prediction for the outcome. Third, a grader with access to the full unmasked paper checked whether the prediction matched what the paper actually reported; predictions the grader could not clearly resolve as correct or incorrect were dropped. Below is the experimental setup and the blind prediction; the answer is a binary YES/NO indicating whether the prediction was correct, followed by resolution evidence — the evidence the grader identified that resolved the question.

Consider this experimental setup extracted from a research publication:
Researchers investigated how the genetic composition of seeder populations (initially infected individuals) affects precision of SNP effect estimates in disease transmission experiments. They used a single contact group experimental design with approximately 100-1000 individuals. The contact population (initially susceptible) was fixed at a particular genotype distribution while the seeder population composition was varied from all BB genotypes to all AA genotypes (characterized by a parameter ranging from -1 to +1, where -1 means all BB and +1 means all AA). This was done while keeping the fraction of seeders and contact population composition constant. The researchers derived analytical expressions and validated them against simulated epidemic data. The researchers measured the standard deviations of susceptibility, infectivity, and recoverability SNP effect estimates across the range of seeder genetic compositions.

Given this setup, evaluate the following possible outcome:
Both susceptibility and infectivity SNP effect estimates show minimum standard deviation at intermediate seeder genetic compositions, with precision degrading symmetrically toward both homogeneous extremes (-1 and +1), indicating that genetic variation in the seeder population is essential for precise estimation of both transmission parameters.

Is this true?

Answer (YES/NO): NO